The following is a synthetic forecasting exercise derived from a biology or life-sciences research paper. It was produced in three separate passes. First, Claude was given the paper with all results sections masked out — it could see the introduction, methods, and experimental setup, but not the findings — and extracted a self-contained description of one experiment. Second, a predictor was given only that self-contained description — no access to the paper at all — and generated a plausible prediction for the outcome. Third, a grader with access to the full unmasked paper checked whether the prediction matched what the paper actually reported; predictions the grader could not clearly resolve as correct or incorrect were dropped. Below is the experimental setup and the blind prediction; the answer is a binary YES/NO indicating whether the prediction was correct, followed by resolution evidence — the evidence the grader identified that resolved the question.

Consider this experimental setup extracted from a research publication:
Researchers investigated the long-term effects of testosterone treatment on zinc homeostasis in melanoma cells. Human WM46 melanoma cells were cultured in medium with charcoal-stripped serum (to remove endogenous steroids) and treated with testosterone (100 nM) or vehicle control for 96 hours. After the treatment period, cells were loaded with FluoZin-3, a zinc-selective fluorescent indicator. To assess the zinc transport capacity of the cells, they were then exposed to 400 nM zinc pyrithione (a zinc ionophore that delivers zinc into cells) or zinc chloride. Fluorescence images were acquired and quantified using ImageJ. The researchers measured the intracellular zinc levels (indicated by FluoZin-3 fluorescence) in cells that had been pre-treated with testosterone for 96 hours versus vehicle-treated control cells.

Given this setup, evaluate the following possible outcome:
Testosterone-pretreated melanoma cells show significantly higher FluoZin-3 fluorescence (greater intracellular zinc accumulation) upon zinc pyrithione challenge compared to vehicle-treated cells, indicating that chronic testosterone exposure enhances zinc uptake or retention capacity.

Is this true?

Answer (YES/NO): YES